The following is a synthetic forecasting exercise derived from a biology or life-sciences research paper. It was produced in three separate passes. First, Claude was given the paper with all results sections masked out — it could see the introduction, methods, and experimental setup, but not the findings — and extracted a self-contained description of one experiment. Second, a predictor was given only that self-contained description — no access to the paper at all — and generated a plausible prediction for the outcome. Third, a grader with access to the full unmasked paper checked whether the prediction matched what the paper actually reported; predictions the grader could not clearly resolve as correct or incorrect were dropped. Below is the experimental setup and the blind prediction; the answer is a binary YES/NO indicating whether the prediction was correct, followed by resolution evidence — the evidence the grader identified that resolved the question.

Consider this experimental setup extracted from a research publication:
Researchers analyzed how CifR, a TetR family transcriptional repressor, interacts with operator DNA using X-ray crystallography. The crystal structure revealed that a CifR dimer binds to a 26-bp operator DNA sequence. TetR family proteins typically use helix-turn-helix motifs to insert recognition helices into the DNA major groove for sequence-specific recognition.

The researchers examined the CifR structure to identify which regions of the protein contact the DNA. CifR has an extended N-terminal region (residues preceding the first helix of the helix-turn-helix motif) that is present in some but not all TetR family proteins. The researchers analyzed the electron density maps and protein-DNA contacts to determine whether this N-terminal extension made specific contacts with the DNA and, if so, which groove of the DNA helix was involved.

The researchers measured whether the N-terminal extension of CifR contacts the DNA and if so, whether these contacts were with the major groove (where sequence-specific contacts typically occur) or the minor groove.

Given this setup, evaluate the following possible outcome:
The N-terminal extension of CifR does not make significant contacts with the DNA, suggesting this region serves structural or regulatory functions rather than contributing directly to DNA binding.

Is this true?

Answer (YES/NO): NO